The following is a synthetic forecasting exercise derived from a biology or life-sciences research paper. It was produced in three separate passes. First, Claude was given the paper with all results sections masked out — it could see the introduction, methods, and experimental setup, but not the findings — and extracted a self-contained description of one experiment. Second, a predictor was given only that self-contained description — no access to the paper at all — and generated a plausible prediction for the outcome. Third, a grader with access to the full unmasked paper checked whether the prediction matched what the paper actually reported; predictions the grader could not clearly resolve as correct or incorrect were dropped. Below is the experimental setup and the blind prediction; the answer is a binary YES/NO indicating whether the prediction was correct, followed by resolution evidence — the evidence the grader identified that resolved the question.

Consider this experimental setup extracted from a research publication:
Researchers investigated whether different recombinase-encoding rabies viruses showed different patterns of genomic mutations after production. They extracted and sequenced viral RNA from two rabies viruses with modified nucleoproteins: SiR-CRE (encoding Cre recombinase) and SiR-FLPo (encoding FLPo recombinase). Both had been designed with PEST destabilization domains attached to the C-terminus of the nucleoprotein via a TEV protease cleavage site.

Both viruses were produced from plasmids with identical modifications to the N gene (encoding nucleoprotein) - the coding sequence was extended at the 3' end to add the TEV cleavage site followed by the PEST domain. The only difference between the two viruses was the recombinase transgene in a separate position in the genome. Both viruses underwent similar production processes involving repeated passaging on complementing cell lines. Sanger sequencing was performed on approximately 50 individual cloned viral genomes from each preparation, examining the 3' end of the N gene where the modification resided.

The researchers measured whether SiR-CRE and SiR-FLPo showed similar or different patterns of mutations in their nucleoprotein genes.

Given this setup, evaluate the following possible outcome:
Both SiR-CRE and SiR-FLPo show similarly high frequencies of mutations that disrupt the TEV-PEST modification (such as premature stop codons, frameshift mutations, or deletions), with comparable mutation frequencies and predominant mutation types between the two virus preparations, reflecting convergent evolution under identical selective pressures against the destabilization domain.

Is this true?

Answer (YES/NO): NO